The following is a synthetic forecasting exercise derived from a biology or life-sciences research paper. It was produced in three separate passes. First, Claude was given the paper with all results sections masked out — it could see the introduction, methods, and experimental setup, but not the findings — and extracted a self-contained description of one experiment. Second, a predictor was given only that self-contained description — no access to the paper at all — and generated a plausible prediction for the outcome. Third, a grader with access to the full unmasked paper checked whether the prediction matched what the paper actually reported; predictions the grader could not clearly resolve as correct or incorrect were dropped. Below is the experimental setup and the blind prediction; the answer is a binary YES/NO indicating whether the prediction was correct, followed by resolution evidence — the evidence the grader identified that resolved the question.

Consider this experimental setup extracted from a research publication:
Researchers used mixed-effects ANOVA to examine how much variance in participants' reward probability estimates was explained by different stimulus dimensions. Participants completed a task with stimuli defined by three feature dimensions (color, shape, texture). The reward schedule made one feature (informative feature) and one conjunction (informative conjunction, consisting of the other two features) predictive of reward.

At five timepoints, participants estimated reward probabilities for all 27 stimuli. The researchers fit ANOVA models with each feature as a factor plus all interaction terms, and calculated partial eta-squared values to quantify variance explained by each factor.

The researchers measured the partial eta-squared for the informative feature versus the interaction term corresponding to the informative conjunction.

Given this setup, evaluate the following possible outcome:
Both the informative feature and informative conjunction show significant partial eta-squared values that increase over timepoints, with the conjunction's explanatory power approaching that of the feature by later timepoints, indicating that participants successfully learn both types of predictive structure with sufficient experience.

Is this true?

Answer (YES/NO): NO